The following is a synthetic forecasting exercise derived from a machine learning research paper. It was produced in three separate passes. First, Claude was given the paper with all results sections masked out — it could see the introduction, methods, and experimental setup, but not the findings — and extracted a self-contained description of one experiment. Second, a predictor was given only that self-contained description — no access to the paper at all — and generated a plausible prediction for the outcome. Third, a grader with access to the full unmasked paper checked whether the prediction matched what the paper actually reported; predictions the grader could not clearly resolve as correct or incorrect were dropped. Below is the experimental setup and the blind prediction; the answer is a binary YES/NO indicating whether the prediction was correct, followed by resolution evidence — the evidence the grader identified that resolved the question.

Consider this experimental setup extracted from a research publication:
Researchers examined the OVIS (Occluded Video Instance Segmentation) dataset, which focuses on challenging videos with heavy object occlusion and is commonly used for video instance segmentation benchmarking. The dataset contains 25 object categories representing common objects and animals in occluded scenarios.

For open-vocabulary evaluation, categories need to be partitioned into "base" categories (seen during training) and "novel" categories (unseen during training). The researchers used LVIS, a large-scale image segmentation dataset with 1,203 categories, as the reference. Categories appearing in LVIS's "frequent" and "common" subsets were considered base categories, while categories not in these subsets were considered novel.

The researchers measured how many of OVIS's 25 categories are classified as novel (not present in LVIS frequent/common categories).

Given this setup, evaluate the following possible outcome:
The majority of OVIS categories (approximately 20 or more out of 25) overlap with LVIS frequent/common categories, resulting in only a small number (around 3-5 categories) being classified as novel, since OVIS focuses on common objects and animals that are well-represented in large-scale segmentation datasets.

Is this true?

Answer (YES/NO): NO